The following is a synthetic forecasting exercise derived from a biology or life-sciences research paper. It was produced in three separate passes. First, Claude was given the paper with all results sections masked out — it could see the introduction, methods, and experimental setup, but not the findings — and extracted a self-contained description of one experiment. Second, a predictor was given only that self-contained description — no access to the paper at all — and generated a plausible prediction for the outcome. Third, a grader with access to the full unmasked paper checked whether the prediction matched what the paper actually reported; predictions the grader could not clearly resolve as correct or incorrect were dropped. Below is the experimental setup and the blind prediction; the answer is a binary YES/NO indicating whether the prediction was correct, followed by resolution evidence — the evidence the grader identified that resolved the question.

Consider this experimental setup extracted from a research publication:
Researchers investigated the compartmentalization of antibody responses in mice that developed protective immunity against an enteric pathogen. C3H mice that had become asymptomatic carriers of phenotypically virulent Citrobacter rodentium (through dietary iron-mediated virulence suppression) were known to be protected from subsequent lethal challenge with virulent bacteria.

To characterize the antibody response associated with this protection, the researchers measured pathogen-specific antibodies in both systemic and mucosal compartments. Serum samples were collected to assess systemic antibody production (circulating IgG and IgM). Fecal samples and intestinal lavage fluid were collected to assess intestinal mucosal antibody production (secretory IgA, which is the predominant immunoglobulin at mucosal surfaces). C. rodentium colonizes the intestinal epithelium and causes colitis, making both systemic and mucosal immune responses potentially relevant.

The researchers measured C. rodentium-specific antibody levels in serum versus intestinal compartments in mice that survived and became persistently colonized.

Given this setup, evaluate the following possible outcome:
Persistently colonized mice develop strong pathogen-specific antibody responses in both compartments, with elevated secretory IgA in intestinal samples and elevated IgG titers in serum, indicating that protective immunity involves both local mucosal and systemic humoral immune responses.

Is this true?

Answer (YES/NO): NO